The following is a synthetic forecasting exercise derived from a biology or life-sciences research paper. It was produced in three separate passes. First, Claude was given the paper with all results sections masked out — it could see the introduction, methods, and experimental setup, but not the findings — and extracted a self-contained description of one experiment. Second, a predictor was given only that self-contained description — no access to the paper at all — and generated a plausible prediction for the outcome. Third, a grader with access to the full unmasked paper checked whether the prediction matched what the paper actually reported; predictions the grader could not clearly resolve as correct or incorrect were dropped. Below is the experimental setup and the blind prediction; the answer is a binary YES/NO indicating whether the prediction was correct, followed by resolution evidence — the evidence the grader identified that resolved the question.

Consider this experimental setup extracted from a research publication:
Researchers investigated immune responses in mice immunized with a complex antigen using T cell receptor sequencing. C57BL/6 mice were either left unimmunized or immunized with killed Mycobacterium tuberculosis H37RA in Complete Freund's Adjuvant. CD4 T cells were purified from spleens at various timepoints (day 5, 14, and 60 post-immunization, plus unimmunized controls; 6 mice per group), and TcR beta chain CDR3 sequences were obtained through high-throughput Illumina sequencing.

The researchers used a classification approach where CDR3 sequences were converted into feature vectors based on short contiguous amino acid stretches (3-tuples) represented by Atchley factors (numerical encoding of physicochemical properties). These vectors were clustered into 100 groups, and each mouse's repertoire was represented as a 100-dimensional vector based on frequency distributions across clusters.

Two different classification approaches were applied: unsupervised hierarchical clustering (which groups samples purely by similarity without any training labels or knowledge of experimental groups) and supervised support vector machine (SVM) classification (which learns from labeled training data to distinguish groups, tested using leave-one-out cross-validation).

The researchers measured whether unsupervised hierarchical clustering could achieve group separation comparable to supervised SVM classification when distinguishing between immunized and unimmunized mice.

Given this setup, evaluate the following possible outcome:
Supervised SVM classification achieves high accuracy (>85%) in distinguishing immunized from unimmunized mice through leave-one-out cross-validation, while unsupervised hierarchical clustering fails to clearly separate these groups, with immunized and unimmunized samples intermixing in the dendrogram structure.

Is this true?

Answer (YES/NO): NO